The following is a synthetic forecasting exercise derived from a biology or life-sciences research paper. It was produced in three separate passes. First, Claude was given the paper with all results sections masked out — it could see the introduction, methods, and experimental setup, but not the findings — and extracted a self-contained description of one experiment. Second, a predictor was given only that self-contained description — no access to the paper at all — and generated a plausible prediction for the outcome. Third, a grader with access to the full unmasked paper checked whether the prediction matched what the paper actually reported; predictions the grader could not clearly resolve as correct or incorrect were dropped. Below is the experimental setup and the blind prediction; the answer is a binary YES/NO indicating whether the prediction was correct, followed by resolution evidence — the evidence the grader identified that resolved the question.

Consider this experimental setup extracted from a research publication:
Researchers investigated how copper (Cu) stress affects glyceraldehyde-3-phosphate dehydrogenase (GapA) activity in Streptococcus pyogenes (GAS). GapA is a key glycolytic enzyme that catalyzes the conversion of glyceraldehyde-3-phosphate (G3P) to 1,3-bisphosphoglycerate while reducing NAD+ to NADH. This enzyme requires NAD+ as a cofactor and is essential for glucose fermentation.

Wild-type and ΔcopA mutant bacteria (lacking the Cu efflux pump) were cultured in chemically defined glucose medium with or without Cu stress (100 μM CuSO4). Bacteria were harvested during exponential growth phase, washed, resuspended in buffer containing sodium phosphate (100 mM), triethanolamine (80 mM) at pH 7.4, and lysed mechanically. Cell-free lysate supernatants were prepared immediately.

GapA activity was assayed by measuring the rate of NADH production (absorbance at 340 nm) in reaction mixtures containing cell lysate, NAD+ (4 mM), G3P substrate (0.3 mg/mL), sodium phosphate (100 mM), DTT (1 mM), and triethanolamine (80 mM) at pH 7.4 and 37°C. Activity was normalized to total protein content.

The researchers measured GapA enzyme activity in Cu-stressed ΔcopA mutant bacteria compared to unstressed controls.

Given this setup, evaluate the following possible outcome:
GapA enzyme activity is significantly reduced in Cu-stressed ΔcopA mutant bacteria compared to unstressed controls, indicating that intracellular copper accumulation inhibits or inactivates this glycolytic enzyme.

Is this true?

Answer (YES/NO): YES